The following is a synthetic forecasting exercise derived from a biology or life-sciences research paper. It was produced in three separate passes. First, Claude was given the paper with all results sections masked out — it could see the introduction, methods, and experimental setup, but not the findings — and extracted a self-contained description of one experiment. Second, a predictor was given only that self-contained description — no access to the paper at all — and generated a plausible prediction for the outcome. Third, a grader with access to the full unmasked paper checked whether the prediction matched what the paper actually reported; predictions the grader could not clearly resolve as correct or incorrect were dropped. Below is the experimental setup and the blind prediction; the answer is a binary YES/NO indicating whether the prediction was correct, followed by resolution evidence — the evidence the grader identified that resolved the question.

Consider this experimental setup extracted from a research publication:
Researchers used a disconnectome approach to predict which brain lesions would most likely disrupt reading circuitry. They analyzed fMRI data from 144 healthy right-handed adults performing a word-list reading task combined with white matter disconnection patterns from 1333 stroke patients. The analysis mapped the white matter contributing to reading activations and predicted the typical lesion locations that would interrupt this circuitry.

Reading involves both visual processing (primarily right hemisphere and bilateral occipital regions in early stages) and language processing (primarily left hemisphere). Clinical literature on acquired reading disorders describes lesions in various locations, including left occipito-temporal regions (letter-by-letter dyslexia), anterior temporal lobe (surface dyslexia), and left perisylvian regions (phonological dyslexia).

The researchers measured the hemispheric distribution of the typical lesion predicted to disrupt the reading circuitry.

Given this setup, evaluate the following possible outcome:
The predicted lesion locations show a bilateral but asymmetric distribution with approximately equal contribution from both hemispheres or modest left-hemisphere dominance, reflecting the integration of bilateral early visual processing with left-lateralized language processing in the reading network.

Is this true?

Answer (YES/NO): NO